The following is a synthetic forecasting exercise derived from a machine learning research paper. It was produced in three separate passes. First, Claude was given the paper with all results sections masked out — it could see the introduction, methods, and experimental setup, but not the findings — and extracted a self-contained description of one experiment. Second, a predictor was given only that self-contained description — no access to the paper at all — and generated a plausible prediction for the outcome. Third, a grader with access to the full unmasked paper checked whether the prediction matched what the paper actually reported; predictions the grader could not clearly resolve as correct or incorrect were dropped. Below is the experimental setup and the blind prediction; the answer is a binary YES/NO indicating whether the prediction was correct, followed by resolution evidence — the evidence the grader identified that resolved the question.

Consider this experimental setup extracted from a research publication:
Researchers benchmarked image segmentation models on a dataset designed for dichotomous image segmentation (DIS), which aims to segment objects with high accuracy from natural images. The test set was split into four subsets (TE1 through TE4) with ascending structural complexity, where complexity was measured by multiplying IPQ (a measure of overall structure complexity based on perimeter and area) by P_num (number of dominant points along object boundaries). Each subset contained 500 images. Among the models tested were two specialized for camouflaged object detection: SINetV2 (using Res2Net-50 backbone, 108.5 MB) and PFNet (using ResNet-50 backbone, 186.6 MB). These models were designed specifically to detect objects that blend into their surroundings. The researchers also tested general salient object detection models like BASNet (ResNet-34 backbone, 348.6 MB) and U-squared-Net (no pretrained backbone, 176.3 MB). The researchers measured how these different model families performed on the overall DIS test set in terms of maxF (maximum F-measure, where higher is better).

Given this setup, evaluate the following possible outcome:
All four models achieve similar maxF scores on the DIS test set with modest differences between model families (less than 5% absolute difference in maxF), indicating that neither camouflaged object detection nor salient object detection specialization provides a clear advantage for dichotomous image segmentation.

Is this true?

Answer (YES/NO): NO